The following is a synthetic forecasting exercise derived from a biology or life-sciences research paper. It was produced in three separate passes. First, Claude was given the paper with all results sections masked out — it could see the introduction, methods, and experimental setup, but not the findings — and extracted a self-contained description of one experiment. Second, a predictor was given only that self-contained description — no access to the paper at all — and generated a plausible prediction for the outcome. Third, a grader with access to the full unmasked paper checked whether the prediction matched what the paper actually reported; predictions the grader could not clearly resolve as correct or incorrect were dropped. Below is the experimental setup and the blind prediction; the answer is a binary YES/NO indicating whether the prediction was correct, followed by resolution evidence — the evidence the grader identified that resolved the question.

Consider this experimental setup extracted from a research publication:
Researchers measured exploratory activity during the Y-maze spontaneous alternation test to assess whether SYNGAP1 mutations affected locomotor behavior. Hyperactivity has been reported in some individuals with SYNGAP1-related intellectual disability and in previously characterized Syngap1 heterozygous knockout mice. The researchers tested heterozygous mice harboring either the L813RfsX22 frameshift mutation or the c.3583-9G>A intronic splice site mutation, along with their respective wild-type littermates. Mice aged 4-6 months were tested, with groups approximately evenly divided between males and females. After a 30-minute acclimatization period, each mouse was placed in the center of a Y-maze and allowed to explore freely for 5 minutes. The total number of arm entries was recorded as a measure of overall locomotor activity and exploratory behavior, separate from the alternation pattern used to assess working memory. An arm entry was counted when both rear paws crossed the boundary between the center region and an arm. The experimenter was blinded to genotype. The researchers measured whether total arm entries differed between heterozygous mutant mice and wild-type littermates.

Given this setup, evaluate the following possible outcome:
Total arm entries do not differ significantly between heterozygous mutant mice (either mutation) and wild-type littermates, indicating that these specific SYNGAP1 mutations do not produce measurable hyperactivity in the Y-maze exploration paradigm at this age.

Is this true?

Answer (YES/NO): NO